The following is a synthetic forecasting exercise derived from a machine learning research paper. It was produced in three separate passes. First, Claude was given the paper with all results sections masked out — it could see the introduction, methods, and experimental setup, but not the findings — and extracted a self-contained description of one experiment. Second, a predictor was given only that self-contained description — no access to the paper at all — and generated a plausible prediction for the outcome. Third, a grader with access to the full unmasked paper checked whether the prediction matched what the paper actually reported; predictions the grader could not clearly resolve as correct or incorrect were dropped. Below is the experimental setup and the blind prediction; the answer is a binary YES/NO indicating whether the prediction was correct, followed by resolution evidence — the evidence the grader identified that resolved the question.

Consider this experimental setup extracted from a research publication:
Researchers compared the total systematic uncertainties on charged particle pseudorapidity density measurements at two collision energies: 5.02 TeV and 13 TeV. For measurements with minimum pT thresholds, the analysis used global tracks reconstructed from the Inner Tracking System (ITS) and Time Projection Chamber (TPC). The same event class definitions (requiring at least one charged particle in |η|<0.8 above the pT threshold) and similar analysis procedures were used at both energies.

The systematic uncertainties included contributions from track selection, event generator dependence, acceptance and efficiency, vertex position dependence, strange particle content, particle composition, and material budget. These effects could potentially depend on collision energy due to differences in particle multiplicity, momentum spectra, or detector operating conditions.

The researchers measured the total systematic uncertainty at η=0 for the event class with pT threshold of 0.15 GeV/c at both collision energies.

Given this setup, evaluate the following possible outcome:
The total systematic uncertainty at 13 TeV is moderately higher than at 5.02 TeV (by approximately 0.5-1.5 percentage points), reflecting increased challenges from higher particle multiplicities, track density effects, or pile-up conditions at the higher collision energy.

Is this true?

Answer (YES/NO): NO